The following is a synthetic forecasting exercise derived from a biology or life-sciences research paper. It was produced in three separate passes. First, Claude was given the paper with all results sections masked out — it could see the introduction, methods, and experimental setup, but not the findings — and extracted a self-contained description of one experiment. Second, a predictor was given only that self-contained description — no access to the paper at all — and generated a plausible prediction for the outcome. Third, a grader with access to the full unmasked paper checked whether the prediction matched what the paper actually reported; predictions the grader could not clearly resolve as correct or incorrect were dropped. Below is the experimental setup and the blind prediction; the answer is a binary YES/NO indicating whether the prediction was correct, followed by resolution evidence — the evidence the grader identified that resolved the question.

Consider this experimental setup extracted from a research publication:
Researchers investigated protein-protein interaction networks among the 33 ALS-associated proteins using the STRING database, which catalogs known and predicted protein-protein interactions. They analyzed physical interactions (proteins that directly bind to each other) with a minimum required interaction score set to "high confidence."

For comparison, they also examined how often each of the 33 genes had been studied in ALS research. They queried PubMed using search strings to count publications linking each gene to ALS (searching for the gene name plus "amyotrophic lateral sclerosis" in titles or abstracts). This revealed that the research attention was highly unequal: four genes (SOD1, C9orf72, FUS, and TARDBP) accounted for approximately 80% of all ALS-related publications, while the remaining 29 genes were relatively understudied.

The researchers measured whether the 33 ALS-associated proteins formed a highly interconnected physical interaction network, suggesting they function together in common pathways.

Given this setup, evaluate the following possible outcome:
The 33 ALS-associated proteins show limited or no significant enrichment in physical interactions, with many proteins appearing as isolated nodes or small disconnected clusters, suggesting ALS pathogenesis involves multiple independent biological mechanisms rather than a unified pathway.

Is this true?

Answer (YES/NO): YES